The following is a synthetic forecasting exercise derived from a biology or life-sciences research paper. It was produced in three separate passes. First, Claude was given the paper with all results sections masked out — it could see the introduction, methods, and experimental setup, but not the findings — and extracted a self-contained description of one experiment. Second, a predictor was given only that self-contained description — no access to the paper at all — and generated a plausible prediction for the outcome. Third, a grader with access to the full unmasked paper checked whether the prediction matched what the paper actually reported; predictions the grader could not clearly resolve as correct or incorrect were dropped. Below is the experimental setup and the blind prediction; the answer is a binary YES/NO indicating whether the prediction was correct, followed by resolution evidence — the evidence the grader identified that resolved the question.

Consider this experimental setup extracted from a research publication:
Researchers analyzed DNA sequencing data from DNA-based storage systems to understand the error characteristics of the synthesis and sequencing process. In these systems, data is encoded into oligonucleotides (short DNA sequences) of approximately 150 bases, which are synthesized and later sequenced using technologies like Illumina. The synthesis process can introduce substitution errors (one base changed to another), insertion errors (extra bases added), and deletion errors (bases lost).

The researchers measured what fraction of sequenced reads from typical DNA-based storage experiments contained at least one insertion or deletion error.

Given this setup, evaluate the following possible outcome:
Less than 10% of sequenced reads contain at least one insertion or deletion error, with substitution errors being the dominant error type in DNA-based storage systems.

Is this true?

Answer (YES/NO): NO